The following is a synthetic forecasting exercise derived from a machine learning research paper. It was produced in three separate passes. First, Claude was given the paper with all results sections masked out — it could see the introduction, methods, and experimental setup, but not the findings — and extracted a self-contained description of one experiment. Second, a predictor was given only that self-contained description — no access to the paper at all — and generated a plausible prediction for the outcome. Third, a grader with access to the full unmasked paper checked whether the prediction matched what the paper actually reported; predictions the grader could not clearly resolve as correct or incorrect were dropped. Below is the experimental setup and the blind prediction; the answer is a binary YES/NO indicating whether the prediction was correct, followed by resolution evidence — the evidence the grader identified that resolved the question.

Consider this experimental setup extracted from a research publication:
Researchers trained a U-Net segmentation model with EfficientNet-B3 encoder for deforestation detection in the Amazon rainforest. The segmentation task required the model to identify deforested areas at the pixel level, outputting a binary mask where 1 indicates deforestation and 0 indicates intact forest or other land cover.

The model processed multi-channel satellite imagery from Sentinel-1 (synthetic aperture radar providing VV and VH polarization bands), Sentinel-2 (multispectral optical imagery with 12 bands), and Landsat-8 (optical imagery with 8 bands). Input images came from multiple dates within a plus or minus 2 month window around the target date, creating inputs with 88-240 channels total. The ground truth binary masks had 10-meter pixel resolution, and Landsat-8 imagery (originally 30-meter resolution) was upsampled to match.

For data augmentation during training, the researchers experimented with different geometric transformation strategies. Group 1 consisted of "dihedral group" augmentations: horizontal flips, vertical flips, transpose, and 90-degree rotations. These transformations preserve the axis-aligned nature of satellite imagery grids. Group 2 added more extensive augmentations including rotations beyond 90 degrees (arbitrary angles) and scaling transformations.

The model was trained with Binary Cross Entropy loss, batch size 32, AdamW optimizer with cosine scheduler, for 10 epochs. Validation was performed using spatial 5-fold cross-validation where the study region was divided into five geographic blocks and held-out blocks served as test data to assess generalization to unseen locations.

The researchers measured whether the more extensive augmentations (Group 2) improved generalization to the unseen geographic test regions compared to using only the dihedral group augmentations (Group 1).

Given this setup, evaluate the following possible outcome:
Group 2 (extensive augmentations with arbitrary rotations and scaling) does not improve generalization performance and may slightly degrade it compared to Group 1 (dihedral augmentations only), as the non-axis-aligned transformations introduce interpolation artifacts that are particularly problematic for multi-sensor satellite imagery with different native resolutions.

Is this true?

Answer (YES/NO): YES